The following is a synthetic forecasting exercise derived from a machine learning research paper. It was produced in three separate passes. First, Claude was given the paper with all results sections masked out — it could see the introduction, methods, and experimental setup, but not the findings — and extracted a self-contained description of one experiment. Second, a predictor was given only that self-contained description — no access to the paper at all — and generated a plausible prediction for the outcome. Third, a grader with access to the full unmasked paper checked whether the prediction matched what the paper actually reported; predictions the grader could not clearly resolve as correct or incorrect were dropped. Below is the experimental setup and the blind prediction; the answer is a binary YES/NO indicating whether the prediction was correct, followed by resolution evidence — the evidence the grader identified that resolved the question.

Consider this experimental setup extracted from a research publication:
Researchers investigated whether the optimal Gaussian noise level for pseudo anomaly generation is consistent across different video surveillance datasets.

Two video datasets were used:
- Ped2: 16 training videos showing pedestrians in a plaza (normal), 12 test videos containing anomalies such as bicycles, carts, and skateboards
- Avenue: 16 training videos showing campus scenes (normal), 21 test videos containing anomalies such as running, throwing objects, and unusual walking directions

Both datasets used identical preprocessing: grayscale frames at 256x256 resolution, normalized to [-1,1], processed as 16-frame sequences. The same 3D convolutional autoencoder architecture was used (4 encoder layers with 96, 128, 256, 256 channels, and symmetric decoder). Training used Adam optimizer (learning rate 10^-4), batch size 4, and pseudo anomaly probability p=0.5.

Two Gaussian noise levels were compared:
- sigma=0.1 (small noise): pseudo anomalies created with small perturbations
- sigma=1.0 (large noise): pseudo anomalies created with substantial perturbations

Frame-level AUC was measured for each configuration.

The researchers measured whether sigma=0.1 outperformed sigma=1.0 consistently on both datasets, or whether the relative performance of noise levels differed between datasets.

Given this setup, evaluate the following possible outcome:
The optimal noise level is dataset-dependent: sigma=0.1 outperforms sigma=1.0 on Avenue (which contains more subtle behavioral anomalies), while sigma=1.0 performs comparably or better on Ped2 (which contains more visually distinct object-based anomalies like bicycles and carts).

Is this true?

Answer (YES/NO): NO